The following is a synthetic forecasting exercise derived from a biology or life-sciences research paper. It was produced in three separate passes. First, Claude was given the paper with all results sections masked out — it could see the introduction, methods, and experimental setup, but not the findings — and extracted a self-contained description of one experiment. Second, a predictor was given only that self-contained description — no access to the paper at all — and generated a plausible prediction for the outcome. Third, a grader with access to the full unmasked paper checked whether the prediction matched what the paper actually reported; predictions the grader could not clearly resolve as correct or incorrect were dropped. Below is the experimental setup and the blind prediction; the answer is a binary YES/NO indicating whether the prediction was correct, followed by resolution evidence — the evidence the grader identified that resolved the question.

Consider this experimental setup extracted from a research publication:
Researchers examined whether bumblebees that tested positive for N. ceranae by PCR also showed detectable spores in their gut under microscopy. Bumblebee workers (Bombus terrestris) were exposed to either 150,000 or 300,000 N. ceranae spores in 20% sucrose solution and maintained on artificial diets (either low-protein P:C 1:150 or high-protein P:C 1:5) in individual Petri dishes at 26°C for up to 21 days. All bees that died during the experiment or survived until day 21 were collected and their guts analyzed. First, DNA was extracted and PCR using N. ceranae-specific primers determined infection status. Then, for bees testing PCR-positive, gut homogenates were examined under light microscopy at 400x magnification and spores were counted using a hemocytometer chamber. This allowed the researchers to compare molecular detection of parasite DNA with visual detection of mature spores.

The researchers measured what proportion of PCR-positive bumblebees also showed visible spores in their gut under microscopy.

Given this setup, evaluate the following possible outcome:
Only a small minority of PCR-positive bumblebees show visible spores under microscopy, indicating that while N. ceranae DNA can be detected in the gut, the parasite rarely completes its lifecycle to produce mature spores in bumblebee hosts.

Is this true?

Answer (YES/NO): NO